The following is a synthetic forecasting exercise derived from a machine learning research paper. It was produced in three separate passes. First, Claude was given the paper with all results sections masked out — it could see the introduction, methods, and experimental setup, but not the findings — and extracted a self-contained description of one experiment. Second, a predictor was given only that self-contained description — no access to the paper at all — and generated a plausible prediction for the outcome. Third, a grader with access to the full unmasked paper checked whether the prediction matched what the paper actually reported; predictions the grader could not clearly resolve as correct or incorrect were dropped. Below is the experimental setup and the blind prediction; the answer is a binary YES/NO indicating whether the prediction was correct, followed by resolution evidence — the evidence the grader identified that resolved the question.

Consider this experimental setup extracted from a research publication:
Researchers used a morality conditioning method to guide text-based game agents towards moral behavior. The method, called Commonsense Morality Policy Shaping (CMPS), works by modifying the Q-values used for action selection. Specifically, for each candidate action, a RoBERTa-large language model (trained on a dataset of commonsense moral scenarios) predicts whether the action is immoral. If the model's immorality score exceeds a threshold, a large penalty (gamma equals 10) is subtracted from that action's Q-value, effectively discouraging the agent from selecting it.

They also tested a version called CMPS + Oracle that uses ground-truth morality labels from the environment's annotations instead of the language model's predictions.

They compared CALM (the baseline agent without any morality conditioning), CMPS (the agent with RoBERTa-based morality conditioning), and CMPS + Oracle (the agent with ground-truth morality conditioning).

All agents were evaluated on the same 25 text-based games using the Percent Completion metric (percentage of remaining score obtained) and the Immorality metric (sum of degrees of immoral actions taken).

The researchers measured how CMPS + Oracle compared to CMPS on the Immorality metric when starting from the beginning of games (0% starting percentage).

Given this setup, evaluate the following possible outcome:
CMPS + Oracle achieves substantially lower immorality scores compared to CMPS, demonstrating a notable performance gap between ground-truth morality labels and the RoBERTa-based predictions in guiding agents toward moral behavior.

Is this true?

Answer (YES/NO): YES